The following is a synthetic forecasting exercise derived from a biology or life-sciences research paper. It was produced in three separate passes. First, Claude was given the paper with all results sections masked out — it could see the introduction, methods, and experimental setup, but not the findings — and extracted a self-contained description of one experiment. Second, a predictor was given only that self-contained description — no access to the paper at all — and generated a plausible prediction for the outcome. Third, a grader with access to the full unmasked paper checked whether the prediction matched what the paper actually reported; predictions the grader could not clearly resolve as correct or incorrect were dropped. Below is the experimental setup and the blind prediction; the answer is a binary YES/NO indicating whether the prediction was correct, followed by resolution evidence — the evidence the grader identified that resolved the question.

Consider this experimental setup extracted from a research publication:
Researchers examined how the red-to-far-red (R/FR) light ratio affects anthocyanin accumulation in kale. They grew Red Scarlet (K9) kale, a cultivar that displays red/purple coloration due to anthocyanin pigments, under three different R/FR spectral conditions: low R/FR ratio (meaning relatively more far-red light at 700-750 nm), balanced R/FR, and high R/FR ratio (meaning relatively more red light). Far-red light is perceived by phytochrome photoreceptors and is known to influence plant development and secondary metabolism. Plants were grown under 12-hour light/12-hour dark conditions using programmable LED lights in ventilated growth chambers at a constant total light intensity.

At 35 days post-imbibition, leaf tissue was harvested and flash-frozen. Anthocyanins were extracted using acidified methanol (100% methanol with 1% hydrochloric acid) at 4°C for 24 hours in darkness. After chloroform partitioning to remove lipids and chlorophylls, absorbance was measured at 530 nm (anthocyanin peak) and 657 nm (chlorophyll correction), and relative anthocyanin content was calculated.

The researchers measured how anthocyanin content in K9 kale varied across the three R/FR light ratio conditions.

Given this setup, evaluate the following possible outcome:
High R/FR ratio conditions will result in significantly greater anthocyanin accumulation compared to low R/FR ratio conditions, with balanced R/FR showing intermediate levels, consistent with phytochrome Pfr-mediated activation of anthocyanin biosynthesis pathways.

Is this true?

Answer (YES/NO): YES